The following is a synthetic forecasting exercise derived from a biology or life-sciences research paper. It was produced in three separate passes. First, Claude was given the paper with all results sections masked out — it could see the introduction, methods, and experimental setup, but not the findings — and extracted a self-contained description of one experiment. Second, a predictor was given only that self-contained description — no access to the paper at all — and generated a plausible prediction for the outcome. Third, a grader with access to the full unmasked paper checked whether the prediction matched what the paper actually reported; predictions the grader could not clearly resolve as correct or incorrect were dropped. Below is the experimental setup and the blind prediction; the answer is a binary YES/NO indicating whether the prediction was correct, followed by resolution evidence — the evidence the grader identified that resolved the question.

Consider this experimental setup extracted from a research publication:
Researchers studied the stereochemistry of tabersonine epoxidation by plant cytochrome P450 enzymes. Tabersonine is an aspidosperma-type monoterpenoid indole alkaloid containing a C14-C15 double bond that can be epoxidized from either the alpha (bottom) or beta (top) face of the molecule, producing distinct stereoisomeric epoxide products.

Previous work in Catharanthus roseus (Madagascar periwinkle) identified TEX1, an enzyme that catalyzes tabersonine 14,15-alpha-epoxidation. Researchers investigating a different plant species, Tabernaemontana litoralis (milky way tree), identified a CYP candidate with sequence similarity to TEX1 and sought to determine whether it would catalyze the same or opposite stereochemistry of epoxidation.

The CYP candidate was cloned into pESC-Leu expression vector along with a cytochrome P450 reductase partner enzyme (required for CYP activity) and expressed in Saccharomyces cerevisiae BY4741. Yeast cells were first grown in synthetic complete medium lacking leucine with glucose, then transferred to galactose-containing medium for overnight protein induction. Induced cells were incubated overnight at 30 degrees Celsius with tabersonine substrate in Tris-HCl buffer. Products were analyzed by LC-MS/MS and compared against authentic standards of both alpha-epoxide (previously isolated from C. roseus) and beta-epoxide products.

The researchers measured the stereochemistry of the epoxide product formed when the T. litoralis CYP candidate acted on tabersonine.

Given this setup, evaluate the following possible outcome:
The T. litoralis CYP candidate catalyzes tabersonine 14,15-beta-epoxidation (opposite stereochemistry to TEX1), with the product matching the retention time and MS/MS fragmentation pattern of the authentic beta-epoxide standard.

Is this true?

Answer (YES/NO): NO